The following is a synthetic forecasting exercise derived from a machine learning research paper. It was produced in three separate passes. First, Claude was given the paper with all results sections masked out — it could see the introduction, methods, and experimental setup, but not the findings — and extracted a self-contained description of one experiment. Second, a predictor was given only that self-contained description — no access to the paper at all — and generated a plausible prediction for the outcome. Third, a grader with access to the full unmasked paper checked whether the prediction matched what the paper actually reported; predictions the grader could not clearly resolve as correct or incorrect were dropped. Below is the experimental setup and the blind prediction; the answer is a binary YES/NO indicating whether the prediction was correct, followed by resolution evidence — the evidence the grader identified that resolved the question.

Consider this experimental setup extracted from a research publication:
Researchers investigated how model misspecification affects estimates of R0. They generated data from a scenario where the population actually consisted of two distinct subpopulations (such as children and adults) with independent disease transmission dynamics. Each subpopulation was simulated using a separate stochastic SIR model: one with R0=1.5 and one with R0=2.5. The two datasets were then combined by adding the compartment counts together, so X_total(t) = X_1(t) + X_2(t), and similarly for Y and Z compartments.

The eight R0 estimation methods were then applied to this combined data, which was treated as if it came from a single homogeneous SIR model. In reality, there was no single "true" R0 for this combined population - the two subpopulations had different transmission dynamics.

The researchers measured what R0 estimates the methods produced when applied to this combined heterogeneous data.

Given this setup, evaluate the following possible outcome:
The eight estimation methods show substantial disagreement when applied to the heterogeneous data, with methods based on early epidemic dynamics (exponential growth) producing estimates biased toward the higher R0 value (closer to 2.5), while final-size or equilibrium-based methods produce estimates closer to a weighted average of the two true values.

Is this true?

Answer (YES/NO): NO